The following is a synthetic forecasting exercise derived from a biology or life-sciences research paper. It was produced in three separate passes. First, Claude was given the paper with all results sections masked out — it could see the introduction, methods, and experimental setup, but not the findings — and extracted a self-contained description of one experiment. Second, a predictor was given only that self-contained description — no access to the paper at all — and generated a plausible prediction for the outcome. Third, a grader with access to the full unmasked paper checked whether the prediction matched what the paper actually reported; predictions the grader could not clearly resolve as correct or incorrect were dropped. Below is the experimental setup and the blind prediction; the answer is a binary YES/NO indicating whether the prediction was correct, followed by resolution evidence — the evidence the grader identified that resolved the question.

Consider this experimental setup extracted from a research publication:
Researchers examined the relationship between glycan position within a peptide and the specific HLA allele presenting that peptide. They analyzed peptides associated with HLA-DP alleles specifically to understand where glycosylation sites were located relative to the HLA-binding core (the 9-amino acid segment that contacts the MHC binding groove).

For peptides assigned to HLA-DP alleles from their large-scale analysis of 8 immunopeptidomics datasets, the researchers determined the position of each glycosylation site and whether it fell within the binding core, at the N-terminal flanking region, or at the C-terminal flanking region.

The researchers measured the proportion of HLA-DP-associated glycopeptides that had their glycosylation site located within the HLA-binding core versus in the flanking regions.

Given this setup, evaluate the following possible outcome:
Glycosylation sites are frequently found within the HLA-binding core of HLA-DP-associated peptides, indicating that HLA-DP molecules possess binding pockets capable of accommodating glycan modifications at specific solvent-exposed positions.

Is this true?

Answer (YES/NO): YES